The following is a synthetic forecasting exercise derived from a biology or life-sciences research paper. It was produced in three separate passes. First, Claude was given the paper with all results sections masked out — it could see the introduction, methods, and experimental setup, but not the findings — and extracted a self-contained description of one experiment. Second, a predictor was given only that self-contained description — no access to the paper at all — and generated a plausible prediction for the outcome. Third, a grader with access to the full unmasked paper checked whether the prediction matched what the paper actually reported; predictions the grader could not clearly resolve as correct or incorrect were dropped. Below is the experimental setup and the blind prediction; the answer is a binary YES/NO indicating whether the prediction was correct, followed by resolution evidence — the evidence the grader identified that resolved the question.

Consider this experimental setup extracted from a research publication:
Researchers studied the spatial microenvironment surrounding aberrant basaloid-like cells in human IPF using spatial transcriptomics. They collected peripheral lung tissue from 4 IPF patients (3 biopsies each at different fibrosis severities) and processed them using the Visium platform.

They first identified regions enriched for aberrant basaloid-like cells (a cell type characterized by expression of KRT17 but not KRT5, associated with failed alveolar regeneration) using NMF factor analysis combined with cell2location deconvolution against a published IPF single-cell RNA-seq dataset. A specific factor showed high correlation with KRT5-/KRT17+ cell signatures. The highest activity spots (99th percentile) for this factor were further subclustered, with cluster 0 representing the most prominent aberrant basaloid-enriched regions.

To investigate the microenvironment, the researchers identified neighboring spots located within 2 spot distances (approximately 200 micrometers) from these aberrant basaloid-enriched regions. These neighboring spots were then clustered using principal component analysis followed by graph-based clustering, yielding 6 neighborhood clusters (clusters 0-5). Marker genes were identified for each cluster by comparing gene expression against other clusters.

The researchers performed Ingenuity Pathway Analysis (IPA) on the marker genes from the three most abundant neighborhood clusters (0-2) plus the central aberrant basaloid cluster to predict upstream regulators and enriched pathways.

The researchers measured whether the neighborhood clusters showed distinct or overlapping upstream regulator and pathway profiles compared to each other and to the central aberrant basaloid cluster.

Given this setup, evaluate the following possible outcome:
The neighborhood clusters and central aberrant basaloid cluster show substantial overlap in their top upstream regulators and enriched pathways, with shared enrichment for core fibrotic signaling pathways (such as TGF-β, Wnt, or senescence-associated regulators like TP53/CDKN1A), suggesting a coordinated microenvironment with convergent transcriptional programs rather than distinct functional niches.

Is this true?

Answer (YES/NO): NO